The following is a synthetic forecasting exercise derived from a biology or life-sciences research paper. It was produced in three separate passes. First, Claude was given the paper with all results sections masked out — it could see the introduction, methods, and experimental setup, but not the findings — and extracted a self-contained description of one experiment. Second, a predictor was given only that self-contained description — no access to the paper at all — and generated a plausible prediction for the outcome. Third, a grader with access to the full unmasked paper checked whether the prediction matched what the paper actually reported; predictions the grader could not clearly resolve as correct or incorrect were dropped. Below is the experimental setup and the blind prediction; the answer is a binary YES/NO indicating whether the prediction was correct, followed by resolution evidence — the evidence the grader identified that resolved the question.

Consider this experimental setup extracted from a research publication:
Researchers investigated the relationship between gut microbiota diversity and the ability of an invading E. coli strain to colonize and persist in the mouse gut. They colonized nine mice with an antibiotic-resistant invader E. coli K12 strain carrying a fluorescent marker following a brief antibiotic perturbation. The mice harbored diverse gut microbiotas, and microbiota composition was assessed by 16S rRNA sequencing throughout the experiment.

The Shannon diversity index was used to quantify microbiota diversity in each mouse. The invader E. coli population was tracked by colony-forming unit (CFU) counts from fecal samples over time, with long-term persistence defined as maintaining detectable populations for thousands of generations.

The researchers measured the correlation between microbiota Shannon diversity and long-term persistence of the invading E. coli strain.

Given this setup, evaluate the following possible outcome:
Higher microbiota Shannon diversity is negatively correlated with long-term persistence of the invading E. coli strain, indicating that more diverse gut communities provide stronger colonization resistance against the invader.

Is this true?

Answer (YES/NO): YES